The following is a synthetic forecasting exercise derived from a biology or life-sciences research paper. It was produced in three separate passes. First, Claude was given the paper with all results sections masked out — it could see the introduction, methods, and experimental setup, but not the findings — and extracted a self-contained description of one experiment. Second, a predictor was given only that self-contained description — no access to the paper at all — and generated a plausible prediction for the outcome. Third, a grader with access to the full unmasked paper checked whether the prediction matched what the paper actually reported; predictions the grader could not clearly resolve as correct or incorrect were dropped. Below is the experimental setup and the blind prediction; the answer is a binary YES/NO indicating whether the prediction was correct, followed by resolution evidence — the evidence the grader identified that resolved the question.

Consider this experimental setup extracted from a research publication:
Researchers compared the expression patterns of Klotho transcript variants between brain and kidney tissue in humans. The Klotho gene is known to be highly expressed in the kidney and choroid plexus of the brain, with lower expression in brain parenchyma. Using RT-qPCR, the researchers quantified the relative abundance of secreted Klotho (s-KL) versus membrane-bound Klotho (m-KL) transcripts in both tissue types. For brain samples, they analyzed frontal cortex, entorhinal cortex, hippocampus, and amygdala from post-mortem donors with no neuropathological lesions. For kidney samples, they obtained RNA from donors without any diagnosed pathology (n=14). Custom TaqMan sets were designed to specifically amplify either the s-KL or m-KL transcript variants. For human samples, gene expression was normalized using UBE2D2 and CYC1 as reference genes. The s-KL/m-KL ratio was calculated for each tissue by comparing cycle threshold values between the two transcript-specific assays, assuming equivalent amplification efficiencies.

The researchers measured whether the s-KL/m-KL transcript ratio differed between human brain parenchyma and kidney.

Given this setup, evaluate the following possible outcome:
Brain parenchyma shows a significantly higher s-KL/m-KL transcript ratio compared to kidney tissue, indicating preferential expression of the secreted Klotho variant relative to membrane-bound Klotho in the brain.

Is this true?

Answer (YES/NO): YES